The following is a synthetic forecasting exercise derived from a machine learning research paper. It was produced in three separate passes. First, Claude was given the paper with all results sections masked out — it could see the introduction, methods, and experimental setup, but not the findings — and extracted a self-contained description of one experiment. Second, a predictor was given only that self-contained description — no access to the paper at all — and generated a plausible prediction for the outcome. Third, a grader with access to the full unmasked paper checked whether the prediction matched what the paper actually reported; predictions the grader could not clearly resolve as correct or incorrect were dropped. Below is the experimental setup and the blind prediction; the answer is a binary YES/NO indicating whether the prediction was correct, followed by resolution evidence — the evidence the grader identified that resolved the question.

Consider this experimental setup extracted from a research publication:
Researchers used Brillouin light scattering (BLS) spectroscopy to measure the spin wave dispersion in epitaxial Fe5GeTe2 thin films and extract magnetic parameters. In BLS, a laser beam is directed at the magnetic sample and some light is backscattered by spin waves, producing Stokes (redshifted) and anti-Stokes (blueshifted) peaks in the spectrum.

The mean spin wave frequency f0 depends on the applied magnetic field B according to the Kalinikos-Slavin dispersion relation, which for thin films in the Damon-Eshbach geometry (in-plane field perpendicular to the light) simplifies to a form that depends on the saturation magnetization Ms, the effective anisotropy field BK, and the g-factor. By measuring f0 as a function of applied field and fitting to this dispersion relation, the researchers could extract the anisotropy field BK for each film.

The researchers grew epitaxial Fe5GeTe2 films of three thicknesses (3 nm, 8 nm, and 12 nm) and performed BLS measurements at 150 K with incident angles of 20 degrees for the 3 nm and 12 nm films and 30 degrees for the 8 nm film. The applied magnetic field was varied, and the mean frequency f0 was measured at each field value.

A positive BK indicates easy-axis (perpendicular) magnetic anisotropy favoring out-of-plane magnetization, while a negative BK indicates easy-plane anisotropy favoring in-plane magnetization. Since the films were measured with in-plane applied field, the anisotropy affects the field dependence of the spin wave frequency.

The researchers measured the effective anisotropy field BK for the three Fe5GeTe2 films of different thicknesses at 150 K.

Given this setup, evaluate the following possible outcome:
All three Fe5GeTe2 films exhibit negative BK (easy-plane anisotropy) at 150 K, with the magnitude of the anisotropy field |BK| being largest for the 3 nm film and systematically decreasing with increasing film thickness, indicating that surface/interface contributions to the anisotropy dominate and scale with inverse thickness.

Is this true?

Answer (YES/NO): NO